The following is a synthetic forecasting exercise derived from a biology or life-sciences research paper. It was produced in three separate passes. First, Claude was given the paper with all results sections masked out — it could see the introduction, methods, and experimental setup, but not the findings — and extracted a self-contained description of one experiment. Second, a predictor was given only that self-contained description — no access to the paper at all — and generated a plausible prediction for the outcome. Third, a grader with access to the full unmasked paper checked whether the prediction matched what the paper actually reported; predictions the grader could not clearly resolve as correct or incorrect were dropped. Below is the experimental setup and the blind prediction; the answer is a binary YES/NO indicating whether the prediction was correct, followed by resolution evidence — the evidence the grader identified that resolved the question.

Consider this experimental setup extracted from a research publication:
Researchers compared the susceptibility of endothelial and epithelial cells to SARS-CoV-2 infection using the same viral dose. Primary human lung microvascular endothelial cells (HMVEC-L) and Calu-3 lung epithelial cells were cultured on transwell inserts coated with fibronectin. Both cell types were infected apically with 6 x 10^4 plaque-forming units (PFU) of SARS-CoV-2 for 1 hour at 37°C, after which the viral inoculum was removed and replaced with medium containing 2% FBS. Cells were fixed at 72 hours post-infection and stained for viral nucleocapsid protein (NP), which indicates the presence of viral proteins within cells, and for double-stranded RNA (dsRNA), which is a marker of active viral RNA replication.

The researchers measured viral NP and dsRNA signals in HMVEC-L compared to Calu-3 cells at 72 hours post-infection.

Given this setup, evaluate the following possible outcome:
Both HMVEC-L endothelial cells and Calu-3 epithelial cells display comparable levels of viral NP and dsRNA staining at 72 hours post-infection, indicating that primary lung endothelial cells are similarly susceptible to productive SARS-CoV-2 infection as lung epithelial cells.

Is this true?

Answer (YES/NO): NO